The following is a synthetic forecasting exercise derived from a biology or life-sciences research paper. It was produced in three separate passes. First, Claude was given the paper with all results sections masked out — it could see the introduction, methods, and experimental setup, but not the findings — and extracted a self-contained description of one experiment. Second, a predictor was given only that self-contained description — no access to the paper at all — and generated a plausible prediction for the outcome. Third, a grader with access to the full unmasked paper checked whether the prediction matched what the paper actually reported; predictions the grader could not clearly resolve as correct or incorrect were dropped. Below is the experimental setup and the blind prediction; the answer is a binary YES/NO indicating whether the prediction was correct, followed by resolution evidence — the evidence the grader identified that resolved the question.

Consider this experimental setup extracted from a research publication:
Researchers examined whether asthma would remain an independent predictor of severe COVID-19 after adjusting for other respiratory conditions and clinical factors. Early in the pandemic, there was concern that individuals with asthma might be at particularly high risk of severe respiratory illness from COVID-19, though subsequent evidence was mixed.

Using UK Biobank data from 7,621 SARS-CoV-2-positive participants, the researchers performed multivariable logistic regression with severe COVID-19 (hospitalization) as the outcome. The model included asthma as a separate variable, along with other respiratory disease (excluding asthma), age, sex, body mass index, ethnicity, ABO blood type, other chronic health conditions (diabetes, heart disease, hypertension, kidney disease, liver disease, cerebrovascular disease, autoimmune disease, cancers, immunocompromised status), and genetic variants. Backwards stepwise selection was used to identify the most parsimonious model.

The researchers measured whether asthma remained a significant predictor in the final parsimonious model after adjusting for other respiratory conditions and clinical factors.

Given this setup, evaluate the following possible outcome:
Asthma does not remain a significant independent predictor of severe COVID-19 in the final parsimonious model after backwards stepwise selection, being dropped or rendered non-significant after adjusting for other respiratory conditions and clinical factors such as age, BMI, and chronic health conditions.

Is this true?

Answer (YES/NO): YES